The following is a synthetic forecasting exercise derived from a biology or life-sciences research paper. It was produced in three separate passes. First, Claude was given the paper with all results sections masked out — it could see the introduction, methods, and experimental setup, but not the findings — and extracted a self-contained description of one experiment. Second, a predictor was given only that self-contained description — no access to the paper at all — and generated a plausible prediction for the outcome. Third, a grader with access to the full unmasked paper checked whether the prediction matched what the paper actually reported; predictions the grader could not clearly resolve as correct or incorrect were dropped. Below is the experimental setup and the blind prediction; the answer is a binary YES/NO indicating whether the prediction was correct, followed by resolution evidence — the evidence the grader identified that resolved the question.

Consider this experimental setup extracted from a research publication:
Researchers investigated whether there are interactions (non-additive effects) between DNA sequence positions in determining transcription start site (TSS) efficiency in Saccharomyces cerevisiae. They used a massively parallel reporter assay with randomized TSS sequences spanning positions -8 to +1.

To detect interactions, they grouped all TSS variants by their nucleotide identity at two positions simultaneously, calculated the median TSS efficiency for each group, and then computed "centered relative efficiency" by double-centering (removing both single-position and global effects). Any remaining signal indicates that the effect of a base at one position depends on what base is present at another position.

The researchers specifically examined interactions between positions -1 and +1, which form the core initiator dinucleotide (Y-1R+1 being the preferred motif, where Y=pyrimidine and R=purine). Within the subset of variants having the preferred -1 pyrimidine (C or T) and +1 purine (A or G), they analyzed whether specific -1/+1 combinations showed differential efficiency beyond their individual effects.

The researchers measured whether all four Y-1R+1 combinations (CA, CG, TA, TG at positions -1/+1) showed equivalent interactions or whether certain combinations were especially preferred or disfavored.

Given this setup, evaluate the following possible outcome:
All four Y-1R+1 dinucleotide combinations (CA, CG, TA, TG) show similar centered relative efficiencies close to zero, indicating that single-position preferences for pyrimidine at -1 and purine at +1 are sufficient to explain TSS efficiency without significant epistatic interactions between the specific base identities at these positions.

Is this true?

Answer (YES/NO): NO